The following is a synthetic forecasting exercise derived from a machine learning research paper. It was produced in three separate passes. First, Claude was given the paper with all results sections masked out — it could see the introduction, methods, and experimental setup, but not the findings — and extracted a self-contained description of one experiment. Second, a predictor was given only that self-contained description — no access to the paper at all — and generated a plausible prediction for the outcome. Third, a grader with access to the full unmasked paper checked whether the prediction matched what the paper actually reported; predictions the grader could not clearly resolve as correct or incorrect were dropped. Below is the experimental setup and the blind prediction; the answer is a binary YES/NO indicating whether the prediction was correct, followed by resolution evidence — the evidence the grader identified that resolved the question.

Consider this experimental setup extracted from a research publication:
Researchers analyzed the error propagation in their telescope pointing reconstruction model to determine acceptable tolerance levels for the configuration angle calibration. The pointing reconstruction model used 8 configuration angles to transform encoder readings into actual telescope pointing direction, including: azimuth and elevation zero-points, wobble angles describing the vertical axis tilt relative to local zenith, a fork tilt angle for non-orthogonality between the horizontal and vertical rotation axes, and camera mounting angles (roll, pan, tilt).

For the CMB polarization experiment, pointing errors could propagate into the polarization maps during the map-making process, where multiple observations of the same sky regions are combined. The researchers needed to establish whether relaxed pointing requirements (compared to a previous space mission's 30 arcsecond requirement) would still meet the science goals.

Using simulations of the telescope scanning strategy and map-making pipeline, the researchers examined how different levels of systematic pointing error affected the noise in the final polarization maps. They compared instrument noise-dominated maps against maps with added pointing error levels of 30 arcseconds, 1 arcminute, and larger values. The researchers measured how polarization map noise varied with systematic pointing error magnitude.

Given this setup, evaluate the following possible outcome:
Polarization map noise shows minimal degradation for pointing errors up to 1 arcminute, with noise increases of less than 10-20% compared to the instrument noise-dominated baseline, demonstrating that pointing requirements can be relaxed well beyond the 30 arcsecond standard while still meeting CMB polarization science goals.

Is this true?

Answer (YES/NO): YES